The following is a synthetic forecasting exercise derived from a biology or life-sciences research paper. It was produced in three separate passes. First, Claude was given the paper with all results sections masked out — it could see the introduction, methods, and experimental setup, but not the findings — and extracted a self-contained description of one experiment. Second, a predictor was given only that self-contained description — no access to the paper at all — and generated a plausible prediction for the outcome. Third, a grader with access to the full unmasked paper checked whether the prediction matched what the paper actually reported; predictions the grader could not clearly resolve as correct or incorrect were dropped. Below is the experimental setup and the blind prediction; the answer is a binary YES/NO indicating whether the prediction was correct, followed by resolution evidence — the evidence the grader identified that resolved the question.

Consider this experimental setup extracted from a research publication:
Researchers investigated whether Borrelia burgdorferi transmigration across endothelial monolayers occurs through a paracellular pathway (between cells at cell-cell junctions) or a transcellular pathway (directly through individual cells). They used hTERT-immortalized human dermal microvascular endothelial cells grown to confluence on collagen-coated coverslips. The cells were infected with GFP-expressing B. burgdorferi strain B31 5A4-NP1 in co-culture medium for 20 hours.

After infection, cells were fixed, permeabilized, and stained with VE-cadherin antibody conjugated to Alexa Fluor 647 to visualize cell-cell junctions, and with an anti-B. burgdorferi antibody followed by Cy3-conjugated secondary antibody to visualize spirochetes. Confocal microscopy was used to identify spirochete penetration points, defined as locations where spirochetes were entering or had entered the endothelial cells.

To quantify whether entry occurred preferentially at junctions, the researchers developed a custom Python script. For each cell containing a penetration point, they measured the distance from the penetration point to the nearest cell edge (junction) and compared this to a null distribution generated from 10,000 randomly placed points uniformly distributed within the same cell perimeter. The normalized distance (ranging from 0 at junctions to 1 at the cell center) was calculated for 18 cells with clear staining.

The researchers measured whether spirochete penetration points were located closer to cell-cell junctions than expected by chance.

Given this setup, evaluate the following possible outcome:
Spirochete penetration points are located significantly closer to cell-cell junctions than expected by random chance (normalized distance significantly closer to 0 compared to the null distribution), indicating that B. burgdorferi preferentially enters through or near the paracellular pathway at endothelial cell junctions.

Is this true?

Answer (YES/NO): NO